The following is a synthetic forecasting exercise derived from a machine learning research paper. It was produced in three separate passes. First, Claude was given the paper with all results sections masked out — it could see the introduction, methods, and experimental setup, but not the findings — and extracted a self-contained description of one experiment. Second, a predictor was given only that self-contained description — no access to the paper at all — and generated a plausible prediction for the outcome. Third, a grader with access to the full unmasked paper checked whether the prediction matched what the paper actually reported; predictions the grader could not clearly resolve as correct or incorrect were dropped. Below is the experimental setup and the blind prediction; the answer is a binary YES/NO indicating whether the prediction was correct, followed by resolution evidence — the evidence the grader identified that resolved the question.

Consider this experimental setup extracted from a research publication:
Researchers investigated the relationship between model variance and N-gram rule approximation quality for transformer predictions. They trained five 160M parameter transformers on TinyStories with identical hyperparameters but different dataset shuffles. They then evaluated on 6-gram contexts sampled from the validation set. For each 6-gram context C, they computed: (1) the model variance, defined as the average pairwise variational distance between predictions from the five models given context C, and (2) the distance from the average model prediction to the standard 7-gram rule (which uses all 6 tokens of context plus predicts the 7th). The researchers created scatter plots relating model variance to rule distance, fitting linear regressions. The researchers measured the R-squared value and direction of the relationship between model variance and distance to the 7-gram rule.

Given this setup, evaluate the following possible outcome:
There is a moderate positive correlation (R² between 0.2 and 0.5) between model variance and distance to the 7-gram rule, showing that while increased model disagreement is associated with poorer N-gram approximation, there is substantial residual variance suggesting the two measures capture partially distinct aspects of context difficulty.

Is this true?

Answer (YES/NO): NO